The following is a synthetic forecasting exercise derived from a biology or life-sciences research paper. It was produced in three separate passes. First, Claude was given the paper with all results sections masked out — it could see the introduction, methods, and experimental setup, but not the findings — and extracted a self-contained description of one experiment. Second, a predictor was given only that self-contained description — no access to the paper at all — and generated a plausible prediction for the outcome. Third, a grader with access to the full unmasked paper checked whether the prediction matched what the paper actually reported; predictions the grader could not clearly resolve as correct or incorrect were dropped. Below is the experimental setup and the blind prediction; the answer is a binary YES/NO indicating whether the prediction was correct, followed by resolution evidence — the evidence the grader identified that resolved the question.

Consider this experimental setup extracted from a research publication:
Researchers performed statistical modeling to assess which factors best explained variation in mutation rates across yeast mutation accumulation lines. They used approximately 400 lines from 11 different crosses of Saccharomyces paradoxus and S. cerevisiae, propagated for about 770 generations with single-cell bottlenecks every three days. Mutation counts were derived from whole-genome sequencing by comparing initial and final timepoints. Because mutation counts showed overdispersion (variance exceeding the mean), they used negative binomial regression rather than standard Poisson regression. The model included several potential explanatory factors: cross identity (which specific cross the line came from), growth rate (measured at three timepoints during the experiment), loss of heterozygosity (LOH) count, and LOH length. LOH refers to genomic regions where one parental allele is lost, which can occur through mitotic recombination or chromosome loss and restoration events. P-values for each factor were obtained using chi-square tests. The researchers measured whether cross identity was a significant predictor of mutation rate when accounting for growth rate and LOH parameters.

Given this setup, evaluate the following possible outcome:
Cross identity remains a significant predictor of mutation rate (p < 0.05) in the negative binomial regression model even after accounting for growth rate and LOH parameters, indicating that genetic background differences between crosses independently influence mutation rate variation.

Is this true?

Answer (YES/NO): YES